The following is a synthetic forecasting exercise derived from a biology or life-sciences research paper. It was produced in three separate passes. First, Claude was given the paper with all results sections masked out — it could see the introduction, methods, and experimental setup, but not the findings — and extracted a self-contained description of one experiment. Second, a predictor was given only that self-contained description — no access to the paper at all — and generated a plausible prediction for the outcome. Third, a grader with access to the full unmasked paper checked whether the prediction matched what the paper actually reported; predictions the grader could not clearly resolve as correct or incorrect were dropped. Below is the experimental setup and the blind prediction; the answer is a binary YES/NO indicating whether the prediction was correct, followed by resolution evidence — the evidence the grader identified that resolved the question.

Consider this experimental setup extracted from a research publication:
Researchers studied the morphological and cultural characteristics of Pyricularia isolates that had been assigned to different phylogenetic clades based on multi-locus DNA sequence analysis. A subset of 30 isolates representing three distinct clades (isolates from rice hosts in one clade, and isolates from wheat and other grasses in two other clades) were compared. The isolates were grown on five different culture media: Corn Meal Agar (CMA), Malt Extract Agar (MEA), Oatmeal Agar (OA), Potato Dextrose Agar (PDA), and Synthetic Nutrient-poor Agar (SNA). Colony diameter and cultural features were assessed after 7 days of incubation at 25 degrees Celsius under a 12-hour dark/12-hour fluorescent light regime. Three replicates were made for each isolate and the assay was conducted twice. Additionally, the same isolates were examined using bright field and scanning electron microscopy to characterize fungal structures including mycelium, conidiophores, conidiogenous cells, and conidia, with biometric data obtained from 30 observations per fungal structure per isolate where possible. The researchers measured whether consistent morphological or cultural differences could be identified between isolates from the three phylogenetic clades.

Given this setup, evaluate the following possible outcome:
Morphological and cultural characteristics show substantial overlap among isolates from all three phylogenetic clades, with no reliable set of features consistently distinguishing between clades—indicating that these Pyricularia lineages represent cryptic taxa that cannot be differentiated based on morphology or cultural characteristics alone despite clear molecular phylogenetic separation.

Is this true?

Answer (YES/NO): YES